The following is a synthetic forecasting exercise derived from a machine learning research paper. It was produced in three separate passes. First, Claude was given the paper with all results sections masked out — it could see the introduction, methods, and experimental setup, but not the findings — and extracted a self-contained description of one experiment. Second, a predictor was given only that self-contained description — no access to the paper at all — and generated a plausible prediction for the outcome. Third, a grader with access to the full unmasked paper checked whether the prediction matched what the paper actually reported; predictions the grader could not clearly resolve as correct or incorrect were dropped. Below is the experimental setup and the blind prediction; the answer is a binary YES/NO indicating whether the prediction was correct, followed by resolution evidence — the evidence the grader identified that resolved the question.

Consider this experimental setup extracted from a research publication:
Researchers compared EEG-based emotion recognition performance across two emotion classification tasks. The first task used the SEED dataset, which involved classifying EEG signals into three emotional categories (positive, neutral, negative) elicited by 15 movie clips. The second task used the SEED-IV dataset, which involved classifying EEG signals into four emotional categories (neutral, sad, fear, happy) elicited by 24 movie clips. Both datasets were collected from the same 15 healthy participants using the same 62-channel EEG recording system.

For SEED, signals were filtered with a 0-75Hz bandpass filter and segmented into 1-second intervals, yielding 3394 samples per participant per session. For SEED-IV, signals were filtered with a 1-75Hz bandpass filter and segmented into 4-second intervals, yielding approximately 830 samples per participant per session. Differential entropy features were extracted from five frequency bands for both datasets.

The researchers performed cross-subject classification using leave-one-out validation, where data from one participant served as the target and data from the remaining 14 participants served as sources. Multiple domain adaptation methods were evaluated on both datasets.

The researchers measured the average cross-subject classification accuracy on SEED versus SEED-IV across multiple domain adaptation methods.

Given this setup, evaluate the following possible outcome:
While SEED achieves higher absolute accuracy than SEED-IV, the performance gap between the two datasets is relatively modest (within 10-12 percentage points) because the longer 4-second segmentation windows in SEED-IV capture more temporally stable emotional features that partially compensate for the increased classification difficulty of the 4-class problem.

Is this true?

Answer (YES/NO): NO